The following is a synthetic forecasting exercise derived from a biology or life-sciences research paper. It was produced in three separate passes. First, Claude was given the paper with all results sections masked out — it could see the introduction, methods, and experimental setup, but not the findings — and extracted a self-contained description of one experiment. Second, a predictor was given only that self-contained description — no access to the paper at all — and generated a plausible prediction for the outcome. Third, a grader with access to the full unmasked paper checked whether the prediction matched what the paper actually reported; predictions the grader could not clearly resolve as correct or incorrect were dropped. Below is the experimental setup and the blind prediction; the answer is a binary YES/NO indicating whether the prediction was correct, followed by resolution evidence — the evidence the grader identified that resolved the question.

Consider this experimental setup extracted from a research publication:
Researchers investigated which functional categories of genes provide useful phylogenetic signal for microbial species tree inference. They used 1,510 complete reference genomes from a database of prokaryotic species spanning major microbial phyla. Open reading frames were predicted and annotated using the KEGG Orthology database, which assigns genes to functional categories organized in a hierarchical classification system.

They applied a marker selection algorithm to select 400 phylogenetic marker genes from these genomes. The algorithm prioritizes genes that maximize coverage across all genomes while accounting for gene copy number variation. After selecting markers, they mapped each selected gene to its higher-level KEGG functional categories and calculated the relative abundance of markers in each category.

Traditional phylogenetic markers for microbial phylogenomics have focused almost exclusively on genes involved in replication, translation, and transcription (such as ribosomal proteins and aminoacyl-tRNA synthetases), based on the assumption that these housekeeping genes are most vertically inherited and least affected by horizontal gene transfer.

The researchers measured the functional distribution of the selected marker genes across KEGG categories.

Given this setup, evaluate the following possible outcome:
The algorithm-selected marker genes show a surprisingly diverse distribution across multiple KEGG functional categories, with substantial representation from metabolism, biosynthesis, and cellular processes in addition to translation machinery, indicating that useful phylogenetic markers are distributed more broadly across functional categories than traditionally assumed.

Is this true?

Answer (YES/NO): YES